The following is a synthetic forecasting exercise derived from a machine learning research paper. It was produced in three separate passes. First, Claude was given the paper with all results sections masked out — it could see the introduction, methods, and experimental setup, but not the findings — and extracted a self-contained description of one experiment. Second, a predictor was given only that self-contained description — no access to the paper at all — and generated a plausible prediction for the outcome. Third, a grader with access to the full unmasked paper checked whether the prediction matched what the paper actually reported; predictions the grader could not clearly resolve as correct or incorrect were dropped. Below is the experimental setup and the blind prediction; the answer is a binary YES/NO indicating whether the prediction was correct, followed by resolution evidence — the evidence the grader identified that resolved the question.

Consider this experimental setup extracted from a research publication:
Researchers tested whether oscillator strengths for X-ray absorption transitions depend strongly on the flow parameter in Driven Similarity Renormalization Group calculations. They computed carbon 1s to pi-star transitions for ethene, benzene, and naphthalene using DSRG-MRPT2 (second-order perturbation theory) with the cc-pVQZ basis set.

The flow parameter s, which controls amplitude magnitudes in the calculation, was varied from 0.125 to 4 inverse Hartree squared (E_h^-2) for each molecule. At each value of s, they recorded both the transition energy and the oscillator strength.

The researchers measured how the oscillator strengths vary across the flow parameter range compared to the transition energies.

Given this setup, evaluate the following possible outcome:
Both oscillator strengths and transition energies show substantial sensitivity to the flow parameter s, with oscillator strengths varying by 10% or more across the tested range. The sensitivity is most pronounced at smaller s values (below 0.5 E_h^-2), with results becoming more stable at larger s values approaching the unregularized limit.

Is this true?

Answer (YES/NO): NO